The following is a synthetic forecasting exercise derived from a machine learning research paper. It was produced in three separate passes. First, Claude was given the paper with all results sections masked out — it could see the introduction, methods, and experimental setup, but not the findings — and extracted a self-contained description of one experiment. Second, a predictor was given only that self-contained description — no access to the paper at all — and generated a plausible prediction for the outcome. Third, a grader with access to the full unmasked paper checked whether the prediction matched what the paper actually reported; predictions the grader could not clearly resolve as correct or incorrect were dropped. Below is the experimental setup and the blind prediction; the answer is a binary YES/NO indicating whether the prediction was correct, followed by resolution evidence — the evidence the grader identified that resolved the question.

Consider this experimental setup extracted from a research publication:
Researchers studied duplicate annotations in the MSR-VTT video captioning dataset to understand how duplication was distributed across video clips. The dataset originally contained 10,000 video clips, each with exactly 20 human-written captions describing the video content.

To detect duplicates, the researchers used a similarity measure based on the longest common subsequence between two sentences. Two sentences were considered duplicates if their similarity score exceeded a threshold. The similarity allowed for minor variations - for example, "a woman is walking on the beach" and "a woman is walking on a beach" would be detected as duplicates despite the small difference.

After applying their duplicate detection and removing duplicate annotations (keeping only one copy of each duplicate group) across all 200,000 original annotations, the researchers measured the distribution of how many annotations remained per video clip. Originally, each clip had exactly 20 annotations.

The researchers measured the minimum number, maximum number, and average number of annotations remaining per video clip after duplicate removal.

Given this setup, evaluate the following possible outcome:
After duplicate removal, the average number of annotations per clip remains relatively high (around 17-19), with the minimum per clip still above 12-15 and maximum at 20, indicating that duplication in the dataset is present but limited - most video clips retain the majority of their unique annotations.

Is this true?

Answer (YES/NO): NO